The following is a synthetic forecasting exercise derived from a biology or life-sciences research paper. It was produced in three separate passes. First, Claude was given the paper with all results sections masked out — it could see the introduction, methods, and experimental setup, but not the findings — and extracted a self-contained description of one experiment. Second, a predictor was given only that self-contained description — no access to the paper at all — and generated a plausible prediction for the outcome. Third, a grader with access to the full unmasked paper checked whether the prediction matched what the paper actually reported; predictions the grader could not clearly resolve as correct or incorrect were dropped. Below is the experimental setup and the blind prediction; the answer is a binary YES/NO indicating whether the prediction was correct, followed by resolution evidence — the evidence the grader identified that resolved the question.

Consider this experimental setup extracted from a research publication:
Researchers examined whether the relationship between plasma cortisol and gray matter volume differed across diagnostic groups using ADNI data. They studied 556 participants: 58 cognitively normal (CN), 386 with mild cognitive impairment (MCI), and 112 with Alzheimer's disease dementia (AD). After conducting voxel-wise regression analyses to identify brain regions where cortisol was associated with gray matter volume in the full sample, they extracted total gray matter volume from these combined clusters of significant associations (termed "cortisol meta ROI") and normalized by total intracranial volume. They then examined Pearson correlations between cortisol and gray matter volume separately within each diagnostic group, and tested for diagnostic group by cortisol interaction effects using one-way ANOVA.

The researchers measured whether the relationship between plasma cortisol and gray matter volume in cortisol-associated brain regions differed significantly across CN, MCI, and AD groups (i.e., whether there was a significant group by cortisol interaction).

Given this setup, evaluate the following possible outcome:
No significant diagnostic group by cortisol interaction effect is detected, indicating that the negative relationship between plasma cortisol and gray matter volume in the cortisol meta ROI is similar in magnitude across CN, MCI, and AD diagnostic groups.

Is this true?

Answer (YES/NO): YES